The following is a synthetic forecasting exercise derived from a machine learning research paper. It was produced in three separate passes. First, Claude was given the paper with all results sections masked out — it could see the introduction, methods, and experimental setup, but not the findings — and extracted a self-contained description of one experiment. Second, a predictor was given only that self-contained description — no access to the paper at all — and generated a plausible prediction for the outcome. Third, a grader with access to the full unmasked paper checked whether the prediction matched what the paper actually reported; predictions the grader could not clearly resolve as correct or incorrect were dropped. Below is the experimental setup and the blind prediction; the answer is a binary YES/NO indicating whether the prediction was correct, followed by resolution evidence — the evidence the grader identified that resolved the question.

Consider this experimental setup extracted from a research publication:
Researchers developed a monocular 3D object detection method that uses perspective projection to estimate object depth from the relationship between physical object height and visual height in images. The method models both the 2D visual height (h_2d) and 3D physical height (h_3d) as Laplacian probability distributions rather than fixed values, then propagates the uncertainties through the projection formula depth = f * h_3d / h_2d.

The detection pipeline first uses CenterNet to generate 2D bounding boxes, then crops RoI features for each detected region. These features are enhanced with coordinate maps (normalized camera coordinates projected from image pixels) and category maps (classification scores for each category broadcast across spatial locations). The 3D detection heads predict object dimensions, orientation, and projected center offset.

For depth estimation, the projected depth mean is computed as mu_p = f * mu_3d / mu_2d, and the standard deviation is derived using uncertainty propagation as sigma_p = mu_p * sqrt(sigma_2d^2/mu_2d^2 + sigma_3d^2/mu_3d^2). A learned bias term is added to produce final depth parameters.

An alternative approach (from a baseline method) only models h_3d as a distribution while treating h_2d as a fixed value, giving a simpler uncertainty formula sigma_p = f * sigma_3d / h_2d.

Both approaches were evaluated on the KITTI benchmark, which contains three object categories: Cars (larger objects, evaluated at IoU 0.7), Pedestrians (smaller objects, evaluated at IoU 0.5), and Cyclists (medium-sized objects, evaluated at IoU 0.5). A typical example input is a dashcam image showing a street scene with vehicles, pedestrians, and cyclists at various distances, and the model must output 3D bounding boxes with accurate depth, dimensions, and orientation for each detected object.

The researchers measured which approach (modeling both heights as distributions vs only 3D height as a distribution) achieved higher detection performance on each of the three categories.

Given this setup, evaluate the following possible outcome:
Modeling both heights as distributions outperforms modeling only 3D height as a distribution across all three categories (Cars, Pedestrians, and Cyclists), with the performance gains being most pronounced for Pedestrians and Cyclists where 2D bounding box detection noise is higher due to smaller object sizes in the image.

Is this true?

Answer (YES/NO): NO